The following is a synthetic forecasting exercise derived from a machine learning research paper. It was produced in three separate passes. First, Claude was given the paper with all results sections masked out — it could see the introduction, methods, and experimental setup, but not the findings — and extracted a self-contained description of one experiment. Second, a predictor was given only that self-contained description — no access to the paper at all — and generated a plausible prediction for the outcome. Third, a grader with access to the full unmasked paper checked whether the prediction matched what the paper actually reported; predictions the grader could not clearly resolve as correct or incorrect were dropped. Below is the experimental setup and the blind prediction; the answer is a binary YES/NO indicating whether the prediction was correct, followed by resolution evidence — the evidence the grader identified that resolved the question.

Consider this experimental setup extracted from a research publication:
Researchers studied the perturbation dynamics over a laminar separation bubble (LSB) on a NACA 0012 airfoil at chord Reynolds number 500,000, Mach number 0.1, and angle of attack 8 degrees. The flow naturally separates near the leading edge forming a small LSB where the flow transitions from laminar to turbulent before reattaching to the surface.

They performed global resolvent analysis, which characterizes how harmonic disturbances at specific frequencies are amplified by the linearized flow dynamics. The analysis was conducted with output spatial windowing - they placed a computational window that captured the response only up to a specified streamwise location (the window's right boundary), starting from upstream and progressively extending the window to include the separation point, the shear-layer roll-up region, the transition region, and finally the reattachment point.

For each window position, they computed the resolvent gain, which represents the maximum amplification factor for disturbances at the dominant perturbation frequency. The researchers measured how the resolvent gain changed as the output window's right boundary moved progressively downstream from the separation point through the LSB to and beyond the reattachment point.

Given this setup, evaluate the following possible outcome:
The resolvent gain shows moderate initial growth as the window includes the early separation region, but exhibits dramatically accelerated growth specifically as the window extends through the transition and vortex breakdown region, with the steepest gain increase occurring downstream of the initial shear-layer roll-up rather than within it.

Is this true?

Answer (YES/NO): NO